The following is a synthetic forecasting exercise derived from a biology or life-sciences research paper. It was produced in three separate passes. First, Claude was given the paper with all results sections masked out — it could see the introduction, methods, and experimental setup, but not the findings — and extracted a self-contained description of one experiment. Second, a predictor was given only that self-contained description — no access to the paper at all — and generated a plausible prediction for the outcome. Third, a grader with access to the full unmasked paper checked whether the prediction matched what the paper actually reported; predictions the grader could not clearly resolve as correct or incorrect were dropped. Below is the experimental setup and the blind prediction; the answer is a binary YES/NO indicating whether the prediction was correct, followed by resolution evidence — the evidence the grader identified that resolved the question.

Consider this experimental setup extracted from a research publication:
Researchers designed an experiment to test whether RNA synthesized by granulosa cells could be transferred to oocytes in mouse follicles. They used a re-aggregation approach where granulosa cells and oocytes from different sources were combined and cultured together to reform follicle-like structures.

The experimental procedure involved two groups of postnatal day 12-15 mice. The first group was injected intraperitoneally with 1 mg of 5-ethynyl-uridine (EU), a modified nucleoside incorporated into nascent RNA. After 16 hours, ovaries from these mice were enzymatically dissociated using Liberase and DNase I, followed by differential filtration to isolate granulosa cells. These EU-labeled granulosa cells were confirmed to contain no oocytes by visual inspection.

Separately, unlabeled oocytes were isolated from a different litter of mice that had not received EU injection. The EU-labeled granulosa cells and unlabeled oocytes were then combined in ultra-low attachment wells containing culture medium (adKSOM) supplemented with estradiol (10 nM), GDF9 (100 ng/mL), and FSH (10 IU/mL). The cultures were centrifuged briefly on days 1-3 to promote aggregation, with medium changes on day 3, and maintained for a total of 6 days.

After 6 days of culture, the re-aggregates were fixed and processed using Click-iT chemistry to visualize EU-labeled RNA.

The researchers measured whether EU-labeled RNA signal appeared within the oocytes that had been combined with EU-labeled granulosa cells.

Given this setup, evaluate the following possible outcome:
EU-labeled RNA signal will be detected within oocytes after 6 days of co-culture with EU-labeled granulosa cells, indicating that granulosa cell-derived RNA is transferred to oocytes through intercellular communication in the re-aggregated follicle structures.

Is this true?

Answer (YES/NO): YES